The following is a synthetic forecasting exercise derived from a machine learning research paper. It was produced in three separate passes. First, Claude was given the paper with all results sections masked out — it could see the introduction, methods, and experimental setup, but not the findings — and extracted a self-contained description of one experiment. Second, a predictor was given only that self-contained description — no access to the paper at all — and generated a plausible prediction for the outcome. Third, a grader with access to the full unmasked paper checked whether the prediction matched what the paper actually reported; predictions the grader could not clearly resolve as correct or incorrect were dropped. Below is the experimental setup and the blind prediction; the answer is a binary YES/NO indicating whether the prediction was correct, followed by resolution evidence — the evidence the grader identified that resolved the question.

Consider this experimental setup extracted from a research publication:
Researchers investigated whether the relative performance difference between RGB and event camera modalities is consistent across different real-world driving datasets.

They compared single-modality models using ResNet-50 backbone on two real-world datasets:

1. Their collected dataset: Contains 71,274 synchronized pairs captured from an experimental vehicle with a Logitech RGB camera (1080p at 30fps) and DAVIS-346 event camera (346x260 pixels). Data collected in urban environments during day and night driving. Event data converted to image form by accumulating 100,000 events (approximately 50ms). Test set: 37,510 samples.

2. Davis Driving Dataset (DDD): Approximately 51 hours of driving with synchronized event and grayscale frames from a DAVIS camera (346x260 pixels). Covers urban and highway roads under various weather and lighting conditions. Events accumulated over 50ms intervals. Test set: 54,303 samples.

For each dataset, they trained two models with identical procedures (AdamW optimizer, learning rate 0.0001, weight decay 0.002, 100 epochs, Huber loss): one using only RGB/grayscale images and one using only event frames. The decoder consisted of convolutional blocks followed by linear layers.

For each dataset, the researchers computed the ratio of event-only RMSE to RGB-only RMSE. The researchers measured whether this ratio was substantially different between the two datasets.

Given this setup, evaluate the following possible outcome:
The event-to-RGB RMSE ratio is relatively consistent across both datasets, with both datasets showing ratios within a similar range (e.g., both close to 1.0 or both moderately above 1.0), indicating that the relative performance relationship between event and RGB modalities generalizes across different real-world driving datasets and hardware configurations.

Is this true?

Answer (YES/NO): NO